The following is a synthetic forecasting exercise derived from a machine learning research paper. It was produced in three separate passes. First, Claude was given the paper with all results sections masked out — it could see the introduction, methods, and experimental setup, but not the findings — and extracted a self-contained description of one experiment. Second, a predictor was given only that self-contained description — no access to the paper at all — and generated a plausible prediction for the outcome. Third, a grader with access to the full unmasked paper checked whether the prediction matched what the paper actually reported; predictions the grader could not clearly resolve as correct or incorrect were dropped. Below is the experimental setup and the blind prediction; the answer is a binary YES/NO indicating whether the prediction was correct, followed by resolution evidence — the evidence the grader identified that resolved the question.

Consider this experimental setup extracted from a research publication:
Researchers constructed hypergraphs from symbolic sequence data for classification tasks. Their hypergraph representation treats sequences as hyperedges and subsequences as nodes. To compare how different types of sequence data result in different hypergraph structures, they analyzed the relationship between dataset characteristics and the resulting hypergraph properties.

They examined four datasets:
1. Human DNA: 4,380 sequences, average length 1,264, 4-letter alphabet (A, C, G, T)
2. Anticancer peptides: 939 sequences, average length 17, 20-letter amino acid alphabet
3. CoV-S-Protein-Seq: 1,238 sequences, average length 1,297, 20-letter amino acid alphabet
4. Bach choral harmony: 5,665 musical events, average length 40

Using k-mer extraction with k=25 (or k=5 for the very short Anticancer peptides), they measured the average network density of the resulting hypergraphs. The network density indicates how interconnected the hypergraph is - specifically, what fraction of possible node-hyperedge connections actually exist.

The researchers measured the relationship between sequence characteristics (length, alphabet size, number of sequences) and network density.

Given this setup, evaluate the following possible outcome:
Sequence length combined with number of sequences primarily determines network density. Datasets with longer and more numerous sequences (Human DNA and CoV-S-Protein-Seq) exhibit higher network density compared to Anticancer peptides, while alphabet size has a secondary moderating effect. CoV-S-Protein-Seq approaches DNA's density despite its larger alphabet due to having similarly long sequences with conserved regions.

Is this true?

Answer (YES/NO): NO